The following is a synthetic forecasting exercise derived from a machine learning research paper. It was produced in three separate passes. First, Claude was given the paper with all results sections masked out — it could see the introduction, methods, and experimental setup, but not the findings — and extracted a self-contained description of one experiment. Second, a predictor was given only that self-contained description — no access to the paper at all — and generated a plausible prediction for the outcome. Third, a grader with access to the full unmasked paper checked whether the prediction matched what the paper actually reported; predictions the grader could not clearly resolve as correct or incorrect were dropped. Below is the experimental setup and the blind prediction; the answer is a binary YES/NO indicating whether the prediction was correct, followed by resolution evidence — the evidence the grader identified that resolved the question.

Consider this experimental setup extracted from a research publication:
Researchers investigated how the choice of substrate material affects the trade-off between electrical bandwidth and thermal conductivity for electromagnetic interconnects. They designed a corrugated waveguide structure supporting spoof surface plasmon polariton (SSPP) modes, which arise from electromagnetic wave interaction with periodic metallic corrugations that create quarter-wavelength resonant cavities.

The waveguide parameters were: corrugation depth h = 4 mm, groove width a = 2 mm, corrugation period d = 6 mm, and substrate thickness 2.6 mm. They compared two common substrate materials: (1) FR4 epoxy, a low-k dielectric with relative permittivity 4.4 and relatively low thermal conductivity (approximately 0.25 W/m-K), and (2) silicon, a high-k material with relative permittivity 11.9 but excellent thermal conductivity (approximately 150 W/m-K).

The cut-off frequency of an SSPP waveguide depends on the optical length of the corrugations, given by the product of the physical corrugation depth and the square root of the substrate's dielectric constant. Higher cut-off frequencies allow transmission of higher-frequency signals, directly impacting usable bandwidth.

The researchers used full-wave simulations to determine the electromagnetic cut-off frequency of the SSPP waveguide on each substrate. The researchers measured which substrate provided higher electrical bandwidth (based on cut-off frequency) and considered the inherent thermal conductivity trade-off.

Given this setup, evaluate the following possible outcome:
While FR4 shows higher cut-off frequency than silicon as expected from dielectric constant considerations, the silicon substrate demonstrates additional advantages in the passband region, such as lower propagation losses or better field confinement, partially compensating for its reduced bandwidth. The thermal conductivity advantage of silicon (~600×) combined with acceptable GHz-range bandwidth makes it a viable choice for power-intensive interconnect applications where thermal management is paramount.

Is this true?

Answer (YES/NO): NO